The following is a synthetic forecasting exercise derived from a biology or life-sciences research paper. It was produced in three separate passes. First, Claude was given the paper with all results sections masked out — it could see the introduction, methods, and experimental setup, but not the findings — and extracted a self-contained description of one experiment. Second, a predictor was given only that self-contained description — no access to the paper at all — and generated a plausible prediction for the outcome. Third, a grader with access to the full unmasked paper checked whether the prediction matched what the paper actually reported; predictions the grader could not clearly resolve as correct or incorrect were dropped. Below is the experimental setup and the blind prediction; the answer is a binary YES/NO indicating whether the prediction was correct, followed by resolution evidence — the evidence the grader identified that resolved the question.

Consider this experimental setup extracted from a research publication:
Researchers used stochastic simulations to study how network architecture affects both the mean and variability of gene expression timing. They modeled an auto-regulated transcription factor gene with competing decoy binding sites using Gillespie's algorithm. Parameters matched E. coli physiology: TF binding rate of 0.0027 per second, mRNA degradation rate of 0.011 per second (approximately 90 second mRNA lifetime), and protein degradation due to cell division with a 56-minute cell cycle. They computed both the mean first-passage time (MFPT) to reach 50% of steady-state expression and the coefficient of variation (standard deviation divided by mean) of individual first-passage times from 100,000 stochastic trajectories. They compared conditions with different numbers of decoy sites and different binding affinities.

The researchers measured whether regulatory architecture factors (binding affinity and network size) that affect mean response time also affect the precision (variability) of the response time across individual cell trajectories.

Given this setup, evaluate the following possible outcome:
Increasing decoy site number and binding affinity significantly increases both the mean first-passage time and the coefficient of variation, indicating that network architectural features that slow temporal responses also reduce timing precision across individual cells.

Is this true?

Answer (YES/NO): NO